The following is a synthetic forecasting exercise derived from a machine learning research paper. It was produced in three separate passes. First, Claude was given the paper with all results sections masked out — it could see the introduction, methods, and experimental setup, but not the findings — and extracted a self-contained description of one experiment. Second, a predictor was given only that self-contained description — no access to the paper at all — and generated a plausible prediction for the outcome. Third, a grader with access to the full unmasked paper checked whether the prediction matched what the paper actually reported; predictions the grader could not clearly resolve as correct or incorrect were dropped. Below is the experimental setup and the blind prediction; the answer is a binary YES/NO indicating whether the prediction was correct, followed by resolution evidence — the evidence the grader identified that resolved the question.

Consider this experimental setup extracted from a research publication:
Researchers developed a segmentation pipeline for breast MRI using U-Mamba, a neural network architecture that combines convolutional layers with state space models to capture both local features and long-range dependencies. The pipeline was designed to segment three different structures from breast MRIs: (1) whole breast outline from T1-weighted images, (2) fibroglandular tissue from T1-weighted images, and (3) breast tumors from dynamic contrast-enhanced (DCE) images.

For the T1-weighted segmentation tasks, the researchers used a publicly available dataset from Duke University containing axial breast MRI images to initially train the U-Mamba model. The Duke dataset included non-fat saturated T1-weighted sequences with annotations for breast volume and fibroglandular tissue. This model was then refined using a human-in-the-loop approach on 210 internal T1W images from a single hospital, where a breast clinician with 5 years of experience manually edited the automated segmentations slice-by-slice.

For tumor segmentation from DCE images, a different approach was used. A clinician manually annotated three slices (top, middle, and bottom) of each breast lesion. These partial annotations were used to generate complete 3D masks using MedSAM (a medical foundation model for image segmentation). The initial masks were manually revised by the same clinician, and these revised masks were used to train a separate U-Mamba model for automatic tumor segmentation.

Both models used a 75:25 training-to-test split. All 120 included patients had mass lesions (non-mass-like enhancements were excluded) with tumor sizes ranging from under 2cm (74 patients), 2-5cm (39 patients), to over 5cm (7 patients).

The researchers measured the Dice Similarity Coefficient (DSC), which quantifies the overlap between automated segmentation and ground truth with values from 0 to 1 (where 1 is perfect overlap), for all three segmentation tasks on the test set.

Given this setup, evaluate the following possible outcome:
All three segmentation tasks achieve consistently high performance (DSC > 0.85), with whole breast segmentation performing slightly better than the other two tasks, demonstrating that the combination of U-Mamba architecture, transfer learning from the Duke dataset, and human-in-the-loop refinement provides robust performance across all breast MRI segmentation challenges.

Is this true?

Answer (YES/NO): NO